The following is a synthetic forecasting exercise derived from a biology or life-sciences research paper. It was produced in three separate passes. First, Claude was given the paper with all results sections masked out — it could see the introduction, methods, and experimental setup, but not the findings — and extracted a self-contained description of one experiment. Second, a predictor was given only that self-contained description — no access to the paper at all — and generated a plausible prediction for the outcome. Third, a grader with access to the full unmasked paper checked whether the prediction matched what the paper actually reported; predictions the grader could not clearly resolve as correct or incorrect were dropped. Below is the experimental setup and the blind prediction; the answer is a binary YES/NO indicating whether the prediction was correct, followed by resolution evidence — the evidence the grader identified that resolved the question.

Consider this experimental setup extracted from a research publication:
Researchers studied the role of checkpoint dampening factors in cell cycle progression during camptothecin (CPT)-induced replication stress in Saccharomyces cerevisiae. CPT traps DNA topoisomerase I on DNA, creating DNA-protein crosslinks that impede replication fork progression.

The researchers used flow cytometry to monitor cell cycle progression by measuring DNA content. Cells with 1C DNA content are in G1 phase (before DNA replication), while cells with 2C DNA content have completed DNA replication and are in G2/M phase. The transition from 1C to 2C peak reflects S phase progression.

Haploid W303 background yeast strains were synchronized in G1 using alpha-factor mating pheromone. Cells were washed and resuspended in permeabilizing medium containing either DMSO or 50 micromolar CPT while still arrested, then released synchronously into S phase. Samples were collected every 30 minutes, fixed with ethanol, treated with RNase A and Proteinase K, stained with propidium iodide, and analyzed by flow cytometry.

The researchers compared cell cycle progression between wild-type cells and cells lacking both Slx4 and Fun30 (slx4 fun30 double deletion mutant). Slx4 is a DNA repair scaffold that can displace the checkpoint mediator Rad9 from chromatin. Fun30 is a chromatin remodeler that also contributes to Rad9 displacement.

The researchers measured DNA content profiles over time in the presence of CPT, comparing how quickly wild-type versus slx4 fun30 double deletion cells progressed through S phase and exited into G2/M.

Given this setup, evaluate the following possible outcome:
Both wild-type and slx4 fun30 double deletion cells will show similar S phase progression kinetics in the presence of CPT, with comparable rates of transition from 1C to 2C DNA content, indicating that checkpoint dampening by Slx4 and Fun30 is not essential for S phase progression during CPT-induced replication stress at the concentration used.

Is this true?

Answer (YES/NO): NO